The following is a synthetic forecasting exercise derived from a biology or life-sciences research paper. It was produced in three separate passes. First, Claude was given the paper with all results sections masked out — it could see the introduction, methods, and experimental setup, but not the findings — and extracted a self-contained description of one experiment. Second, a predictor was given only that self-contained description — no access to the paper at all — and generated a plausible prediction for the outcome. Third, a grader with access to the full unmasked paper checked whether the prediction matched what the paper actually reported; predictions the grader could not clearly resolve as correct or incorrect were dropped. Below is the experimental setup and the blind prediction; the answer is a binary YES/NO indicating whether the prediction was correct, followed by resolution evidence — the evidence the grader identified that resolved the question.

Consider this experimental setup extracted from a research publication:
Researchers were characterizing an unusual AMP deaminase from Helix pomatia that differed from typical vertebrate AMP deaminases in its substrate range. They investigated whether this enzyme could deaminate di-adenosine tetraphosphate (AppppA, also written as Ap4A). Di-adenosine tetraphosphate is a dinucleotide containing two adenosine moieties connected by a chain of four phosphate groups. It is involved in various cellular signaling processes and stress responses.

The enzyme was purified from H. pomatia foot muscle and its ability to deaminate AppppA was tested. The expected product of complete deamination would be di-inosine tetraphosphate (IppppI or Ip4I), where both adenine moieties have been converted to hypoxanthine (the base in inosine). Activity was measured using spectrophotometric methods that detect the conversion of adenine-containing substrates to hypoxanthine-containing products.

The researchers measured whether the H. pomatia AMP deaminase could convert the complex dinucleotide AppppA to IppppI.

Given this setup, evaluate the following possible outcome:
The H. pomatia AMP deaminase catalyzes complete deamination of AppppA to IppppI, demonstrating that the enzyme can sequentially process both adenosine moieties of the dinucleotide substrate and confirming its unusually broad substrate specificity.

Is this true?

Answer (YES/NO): YES